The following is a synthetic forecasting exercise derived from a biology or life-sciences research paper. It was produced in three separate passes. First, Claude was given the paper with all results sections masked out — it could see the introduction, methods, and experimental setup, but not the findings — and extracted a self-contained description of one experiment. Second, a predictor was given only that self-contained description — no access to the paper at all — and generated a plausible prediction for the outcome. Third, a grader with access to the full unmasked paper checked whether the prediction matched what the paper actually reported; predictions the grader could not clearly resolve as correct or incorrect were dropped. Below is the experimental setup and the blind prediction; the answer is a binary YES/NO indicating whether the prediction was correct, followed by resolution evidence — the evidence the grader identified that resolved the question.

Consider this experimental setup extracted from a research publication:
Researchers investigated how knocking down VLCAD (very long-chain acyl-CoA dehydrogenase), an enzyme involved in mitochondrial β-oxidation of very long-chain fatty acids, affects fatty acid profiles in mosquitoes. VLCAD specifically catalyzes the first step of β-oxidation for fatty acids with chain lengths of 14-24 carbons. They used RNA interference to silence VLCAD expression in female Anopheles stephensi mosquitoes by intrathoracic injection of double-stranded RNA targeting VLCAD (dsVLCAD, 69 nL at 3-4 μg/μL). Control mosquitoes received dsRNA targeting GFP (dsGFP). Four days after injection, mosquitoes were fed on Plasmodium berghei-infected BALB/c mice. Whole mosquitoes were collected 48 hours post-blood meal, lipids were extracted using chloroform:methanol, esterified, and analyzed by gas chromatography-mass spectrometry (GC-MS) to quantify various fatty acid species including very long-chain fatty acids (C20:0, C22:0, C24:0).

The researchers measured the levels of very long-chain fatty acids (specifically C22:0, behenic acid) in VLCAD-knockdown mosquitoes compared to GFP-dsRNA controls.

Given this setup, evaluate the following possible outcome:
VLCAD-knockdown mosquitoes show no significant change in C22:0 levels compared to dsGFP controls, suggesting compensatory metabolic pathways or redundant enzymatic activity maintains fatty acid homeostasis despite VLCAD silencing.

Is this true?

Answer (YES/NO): NO